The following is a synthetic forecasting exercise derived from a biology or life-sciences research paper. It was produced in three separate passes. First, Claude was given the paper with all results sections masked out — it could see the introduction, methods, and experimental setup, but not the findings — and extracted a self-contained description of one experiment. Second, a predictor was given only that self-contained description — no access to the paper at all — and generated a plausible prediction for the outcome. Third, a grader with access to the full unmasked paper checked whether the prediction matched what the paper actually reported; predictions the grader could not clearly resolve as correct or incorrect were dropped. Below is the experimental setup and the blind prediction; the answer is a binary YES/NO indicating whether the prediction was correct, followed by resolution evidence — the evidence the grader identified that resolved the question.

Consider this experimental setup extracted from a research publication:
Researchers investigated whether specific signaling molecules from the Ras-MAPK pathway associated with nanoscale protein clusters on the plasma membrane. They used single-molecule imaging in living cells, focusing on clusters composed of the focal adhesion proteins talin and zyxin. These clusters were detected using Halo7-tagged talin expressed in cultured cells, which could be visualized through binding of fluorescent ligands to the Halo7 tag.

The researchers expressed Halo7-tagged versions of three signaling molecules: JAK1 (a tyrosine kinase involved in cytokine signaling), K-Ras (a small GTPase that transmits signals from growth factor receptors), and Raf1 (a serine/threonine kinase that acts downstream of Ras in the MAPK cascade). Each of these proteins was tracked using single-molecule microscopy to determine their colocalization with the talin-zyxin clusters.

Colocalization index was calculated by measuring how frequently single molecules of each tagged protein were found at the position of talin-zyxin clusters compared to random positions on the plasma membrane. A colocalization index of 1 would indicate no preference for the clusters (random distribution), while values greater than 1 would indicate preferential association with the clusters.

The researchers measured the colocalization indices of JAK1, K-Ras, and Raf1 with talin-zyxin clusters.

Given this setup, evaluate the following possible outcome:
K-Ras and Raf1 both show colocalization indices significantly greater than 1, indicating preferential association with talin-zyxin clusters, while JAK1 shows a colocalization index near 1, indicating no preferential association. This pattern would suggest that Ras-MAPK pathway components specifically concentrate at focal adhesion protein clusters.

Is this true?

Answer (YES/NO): NO